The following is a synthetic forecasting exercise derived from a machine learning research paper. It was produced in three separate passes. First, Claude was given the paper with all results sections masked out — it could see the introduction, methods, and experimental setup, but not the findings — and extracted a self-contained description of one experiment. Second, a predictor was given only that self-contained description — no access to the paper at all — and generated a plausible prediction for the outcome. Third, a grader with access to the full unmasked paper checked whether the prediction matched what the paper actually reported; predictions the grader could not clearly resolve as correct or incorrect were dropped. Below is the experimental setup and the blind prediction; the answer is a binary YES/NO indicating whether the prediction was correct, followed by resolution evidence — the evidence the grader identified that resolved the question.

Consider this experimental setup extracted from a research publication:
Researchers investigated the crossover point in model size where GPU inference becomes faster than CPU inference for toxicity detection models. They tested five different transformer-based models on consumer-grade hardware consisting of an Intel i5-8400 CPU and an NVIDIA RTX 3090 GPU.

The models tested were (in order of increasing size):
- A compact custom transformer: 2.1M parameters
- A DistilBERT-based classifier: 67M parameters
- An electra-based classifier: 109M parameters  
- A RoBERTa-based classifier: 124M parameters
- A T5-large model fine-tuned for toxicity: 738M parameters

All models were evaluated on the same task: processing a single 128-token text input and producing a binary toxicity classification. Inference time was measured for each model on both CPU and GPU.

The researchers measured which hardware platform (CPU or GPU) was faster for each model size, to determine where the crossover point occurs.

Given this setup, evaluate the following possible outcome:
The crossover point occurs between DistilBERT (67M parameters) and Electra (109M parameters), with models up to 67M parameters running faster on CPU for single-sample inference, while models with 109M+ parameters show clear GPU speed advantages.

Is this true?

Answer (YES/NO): NO